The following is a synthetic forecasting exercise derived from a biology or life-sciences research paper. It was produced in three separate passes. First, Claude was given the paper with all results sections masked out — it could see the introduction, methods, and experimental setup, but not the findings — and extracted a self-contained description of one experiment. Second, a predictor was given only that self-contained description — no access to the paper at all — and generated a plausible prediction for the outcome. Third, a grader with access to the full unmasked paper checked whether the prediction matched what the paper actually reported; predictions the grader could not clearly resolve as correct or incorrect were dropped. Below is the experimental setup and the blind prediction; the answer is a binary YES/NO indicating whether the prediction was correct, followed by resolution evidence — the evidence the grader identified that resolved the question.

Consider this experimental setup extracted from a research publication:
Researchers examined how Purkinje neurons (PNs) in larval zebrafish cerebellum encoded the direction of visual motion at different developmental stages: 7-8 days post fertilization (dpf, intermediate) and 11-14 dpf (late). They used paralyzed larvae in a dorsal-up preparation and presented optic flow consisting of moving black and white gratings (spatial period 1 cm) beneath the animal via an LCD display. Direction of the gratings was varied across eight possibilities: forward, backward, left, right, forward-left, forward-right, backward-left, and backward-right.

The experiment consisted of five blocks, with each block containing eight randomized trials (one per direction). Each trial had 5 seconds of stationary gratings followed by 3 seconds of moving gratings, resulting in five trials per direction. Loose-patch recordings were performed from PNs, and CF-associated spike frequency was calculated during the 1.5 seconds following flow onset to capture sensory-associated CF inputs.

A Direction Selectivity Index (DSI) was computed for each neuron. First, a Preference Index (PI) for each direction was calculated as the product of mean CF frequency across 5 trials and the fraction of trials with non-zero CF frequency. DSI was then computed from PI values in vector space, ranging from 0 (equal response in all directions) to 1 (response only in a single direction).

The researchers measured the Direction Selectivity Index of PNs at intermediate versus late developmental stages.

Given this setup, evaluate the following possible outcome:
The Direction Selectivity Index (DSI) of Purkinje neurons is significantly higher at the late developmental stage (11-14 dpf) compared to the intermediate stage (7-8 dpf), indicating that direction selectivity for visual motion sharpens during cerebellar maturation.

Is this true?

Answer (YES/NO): NO